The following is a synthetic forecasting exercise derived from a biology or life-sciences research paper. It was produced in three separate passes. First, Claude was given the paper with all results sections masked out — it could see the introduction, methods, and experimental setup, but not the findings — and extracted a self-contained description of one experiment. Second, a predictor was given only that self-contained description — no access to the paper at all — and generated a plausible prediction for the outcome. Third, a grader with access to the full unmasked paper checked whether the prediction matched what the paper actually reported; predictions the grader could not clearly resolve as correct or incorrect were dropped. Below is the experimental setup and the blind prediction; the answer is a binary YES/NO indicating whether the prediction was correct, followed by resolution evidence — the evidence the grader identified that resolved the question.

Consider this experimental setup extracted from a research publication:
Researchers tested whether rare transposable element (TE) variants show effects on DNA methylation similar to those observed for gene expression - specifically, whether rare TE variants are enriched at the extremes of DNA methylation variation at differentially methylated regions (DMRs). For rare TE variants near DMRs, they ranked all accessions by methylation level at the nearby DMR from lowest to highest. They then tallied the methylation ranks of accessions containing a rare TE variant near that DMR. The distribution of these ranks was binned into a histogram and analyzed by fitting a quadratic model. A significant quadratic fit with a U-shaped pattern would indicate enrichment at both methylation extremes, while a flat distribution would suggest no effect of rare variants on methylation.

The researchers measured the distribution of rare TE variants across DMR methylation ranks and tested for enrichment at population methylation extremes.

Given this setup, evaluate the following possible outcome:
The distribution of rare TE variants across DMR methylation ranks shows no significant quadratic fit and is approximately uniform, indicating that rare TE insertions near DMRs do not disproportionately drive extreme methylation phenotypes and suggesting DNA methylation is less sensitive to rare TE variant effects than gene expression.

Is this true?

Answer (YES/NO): NO